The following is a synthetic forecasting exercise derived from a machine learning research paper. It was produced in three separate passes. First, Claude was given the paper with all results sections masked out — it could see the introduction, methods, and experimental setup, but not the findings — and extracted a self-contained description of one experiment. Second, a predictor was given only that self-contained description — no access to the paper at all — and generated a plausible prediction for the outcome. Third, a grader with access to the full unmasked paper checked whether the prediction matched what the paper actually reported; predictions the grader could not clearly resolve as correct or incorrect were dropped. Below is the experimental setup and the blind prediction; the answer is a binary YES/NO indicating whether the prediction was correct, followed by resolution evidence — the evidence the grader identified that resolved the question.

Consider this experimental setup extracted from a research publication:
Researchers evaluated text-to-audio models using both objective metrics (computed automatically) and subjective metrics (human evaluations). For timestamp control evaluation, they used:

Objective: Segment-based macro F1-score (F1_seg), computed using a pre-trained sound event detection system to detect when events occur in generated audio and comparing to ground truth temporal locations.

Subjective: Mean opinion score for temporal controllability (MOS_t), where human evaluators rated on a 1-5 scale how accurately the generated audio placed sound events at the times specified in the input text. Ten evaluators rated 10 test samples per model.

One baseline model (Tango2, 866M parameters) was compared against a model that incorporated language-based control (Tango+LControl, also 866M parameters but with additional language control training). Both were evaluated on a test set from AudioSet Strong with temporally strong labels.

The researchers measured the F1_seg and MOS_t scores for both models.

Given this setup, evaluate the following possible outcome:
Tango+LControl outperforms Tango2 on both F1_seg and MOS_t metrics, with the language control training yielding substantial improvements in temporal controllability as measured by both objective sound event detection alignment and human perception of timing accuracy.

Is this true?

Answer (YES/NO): YES